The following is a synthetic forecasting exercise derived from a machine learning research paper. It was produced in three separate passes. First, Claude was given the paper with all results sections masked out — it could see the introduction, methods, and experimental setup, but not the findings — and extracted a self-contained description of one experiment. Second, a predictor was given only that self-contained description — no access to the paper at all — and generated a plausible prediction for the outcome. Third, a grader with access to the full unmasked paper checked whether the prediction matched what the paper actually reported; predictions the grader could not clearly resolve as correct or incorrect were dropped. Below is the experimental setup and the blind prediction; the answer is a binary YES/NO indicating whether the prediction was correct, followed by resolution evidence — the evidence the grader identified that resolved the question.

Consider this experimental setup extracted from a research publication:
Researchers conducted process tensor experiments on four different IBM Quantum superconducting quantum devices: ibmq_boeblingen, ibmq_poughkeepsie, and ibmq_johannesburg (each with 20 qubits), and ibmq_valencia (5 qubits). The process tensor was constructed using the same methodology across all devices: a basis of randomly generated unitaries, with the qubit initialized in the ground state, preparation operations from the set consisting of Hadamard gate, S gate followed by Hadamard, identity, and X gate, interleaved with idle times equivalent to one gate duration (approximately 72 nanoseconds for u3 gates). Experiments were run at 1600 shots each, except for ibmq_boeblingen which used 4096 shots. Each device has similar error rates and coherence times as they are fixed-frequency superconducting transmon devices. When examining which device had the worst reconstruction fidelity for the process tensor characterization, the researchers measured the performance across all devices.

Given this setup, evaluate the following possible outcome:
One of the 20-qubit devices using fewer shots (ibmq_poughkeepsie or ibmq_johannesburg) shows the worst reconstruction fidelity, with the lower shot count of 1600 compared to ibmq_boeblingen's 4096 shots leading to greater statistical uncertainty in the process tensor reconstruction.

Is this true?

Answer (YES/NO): NO